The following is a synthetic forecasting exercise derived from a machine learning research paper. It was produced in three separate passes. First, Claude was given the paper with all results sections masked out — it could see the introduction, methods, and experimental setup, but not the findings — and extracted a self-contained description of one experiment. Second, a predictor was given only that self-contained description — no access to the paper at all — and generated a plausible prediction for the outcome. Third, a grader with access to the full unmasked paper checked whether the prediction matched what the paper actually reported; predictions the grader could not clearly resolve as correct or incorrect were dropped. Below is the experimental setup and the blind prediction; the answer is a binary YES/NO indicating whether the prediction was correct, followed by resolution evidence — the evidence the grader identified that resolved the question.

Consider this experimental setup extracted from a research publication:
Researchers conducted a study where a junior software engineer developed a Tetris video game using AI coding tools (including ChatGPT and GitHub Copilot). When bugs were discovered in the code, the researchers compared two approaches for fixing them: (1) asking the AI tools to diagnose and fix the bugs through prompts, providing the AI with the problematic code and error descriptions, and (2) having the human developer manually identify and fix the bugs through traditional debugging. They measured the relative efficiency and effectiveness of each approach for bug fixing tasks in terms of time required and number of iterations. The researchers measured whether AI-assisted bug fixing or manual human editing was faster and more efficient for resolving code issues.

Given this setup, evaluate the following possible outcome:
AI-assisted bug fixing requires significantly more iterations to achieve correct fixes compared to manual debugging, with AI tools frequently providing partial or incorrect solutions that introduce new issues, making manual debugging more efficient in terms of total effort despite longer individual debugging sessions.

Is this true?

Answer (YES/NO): NO